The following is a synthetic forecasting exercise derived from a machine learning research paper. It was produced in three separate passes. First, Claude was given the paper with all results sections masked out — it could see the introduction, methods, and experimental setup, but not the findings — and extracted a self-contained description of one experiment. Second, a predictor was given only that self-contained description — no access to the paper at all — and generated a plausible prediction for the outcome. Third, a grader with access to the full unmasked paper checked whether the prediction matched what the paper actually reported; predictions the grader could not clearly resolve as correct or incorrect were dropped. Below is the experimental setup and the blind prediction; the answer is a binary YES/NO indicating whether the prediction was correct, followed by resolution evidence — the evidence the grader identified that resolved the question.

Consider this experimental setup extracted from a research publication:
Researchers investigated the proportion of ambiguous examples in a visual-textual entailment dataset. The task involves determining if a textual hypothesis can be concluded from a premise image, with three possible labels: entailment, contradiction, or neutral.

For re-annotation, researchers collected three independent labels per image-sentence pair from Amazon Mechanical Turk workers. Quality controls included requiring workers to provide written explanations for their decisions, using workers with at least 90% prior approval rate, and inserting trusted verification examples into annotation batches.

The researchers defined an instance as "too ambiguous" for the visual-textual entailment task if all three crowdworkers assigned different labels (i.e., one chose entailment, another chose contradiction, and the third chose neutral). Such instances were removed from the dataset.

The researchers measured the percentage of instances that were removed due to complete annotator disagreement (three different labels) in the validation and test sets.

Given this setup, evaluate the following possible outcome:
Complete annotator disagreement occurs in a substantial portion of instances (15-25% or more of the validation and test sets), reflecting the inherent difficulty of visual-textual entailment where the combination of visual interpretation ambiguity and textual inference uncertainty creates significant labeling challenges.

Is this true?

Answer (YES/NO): NO